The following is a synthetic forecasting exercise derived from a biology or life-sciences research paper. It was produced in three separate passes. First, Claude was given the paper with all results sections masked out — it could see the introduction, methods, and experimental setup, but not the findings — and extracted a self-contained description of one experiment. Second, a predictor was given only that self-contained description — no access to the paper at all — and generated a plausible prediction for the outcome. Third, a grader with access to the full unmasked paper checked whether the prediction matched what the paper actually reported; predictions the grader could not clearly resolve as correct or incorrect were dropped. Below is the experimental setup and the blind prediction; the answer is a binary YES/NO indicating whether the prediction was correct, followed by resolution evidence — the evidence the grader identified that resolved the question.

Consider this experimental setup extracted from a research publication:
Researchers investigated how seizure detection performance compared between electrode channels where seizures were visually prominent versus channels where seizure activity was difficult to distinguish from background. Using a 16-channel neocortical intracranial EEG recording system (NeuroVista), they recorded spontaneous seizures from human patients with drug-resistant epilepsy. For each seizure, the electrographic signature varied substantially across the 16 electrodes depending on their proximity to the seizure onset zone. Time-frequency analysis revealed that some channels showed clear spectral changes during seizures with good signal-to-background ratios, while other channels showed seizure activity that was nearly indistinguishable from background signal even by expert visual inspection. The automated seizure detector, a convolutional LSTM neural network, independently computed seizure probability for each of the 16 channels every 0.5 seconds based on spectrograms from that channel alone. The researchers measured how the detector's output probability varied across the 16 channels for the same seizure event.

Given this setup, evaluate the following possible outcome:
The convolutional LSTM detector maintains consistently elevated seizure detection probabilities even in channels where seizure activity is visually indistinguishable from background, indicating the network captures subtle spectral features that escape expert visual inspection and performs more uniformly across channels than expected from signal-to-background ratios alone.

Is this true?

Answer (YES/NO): NO